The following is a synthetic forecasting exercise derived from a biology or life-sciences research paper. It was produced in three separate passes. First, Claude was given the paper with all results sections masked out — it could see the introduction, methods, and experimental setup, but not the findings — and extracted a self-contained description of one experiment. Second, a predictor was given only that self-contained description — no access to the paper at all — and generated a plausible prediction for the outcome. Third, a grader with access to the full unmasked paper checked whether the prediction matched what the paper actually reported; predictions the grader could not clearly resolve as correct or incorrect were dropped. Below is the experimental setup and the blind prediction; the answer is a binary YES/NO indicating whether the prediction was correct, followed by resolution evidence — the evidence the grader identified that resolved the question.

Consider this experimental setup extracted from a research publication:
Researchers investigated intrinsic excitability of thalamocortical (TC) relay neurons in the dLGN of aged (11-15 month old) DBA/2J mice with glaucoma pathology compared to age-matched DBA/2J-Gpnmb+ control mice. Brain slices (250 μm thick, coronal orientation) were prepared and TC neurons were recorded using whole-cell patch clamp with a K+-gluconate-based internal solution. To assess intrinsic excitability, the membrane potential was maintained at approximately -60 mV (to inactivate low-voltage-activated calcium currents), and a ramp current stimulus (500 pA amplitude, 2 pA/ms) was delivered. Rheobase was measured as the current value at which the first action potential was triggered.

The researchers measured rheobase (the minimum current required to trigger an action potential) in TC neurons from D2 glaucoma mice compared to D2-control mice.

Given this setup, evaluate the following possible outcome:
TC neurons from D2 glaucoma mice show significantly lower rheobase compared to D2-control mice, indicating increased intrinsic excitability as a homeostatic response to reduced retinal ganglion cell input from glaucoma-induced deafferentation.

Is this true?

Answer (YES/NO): YES